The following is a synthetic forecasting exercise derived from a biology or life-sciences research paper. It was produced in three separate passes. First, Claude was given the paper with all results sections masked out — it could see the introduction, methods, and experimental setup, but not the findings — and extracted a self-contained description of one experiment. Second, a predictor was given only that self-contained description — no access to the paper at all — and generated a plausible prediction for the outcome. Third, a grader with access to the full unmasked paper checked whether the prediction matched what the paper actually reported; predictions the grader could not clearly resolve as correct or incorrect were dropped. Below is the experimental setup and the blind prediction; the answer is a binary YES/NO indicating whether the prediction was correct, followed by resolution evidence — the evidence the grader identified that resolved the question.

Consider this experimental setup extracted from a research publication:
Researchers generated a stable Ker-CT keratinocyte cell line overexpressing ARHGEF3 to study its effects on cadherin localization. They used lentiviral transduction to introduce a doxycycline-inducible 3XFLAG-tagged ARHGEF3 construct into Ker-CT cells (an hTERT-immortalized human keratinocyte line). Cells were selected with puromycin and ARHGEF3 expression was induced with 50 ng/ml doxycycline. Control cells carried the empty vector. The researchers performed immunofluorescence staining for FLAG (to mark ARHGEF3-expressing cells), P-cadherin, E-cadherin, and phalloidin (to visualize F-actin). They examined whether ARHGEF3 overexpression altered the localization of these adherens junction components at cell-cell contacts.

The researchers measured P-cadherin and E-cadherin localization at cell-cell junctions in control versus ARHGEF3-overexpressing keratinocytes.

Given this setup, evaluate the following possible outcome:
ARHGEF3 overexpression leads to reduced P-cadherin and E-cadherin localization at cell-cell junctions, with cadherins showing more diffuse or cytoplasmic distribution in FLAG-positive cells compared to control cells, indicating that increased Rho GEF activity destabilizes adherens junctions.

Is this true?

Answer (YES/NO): NO